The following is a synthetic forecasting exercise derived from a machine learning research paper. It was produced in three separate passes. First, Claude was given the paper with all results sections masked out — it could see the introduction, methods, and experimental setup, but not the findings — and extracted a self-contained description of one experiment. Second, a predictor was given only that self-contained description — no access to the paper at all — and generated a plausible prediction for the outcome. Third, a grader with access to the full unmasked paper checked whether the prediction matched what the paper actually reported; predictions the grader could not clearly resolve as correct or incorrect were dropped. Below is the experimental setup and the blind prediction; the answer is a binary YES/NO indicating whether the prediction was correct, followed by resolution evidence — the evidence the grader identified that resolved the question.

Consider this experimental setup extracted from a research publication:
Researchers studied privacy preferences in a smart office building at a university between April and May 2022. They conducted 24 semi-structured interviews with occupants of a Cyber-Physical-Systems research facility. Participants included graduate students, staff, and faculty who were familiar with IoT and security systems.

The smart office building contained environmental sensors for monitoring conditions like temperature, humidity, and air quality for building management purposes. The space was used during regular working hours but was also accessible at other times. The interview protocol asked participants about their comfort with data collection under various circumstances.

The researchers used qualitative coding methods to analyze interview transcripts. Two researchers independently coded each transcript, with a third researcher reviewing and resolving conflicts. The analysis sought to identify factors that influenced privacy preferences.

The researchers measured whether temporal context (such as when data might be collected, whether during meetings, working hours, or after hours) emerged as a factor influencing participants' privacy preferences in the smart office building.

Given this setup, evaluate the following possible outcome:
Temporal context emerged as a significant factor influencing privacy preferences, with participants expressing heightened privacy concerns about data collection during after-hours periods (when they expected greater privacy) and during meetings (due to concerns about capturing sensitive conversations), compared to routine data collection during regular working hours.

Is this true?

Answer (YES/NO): NO